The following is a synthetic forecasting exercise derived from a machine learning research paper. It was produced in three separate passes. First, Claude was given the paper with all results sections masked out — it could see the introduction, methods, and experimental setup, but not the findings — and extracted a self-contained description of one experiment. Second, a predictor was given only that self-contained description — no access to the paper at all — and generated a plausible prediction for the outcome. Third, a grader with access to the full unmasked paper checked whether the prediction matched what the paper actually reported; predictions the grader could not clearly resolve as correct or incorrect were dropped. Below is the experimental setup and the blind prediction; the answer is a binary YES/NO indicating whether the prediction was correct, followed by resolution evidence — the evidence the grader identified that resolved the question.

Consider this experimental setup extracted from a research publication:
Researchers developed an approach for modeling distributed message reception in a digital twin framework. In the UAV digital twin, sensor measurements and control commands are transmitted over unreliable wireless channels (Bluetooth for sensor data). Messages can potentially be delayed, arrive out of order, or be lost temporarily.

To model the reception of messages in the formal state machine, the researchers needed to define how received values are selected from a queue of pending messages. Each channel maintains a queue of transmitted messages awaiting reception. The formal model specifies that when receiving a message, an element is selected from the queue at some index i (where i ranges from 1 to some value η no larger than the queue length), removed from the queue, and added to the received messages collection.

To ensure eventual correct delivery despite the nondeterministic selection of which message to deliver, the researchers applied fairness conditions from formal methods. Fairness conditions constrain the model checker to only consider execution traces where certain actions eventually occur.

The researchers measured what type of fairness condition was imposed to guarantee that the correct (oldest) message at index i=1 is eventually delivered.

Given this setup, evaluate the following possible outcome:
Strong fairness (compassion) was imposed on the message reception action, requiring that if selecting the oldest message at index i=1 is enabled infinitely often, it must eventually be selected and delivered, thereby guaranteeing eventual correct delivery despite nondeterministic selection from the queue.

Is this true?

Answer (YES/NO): YES